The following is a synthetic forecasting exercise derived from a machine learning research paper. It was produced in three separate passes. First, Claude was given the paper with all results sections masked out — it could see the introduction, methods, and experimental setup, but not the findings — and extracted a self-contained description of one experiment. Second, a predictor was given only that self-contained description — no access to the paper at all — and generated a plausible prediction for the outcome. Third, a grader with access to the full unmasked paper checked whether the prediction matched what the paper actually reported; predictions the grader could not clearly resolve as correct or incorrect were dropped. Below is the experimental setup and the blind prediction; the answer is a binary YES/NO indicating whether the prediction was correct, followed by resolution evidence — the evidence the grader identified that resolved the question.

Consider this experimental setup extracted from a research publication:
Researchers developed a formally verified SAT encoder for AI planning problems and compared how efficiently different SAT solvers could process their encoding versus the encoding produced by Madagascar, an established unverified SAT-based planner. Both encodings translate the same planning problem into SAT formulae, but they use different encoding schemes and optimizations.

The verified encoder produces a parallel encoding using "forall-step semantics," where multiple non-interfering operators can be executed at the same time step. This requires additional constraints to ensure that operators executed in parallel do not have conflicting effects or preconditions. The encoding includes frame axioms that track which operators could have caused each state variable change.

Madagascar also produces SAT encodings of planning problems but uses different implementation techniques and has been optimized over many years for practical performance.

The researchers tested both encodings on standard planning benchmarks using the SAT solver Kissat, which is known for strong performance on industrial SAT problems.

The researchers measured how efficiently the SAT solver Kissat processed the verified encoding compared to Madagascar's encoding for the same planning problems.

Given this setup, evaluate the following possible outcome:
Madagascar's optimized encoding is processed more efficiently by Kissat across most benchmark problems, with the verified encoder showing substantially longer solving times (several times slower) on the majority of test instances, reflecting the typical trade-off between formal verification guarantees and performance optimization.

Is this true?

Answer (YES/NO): NO